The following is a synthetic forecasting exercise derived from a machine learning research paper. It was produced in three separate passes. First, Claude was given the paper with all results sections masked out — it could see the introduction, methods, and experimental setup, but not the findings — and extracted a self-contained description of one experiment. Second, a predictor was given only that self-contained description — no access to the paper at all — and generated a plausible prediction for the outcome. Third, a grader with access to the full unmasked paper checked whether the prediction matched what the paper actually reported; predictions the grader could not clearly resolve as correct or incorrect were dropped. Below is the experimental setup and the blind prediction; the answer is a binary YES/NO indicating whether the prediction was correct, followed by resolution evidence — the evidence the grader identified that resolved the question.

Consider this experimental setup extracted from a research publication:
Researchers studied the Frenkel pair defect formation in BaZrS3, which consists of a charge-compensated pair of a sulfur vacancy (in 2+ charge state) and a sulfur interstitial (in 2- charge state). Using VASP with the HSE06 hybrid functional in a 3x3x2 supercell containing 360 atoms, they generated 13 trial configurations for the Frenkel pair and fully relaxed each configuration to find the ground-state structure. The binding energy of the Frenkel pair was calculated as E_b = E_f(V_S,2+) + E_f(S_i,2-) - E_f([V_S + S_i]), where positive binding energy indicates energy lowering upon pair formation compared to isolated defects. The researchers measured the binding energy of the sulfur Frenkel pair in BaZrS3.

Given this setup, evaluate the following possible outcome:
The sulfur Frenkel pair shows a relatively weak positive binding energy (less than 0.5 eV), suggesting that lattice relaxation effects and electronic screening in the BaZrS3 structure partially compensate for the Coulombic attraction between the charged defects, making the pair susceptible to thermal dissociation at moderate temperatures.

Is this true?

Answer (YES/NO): NO